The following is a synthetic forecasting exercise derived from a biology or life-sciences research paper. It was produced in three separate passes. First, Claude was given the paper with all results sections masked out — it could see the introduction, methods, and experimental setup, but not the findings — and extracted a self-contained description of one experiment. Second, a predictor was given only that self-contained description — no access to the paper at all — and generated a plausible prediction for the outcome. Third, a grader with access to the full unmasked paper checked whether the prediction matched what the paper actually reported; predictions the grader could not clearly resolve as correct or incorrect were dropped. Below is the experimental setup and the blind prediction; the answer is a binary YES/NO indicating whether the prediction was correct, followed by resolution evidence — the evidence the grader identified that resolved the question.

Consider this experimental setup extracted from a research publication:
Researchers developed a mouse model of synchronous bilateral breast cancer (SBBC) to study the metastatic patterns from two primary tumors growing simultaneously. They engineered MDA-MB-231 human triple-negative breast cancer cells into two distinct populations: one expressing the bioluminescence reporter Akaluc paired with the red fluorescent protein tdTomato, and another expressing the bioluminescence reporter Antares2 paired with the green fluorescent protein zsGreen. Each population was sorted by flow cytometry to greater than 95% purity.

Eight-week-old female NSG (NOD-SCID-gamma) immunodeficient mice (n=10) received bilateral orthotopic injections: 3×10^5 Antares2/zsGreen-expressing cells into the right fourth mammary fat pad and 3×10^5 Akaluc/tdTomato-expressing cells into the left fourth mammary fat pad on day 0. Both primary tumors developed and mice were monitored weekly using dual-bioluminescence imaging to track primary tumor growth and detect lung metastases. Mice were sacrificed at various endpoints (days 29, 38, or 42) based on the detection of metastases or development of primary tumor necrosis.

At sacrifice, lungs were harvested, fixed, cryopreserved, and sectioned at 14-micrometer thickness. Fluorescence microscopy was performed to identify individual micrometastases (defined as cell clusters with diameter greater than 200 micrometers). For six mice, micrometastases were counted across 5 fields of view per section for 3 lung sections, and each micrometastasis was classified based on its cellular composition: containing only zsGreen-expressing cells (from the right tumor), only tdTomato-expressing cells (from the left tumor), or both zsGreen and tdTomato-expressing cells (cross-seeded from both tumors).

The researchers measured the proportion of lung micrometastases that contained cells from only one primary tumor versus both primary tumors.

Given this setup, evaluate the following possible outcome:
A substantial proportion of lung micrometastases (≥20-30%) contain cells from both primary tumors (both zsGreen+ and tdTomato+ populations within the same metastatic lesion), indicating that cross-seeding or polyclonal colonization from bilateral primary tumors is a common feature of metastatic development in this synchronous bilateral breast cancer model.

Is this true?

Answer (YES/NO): YES